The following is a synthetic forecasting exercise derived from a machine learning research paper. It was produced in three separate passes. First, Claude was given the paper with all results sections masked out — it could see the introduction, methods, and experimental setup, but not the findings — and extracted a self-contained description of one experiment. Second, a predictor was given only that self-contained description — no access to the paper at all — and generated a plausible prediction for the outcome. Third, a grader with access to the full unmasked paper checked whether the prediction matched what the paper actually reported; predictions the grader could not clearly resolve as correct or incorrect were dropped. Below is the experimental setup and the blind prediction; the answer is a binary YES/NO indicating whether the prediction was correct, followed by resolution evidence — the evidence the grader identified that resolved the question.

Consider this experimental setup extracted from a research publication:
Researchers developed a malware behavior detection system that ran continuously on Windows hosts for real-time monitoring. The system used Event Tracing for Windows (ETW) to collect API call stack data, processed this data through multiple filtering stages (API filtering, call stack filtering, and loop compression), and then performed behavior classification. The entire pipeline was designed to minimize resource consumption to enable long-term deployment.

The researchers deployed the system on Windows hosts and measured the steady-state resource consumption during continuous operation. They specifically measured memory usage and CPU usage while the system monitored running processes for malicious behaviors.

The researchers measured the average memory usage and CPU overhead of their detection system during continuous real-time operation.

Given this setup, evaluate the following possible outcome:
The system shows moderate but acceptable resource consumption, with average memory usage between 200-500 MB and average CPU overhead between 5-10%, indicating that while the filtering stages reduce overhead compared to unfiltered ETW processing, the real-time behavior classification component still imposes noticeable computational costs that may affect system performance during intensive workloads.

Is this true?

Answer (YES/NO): NO